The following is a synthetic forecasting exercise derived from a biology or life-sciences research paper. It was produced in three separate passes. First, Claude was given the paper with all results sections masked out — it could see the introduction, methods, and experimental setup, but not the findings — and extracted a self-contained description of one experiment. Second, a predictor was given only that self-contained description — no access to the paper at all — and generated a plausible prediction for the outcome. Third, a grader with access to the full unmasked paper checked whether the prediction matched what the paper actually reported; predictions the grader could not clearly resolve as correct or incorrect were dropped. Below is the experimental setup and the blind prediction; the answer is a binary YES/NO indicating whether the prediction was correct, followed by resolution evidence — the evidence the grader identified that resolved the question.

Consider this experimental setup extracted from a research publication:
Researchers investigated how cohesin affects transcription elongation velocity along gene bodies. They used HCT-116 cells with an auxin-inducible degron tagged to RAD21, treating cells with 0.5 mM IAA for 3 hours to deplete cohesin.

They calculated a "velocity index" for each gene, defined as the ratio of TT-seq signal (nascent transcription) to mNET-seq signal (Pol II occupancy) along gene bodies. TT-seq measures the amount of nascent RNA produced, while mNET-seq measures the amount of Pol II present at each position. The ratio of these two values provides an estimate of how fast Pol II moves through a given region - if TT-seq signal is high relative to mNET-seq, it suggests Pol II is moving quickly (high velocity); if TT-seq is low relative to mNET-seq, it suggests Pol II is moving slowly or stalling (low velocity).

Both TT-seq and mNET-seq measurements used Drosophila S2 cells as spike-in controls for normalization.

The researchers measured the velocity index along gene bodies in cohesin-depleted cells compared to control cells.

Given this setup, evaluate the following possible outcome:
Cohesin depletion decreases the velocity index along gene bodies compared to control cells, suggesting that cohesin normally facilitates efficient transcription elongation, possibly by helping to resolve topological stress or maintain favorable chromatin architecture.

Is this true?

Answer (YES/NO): NO